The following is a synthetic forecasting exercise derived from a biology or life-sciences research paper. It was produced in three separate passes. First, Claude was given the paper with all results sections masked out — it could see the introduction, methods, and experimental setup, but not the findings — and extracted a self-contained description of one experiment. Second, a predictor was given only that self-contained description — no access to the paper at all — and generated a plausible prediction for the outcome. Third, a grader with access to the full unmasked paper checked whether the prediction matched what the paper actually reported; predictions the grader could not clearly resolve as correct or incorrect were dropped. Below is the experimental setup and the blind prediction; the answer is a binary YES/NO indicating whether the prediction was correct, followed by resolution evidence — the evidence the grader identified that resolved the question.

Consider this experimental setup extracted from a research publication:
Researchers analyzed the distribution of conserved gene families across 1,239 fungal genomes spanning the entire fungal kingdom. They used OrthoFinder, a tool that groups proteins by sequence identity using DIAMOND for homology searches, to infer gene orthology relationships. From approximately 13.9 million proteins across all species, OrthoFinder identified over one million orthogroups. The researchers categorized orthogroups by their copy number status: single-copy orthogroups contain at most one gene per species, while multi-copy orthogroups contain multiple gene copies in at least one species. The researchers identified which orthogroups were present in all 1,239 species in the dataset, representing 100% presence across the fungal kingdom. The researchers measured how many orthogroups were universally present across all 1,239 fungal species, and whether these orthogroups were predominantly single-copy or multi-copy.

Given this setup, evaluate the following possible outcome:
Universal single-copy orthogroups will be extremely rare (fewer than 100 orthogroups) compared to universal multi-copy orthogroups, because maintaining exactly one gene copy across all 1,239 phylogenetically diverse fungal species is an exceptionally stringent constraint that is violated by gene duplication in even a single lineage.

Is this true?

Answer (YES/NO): NO